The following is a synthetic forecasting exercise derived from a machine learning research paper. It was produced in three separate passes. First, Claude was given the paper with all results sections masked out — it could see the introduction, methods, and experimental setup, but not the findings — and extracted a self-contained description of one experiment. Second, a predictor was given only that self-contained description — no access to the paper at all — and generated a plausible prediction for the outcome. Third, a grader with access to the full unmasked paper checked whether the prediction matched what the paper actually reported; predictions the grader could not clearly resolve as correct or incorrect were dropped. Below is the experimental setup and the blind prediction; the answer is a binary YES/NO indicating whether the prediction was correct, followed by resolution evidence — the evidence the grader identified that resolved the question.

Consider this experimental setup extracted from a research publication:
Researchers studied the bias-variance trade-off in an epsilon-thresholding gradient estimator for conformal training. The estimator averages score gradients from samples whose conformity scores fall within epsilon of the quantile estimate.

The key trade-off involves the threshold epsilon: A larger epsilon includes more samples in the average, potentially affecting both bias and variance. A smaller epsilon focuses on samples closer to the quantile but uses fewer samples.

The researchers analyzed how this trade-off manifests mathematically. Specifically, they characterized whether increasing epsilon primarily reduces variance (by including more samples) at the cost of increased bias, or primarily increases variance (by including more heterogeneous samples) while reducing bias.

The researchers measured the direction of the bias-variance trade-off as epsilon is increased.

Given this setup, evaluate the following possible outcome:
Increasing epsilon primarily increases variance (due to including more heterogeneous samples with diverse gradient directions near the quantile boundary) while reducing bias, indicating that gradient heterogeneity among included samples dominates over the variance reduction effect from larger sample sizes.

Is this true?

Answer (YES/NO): NO